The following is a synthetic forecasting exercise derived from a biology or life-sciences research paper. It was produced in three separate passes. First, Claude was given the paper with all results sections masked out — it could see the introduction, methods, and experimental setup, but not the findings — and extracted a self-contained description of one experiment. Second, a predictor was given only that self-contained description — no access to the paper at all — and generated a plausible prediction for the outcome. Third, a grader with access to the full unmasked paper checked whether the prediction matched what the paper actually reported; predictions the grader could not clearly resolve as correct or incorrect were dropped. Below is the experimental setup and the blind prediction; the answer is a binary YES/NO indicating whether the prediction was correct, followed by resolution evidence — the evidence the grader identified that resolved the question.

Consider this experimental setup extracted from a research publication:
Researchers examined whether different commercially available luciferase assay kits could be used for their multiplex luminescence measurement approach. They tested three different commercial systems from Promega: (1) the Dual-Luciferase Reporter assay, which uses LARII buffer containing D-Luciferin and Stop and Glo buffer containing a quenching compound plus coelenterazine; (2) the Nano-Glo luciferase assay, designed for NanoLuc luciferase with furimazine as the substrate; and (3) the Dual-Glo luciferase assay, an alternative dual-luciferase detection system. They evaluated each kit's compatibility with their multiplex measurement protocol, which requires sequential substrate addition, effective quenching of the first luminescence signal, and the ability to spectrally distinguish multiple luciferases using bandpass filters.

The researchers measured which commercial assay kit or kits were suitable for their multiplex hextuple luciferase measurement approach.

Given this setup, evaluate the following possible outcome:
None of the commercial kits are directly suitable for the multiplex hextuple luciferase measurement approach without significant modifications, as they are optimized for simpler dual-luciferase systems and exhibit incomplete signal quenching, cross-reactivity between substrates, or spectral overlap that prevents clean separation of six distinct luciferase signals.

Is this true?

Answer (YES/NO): NO